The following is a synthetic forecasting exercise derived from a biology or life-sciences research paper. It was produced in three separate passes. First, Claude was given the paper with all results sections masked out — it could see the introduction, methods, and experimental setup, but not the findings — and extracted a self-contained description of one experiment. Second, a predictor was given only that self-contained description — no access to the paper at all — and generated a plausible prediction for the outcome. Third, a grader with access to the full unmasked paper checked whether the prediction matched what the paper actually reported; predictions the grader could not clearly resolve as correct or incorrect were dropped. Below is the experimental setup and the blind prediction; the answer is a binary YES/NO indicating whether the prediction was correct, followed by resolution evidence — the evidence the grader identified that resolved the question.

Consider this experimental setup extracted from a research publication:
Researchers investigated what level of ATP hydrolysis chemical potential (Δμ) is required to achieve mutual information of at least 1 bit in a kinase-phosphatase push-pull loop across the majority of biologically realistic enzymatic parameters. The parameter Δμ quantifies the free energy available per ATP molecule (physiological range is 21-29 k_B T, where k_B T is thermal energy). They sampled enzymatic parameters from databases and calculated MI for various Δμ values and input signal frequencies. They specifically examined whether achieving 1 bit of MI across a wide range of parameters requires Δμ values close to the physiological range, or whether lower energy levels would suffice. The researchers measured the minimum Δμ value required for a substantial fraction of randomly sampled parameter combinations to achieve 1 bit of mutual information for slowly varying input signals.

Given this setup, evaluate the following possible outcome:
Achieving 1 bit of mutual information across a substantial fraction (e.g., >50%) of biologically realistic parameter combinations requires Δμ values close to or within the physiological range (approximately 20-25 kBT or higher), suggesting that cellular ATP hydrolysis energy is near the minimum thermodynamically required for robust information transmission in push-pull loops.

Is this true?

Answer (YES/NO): NO